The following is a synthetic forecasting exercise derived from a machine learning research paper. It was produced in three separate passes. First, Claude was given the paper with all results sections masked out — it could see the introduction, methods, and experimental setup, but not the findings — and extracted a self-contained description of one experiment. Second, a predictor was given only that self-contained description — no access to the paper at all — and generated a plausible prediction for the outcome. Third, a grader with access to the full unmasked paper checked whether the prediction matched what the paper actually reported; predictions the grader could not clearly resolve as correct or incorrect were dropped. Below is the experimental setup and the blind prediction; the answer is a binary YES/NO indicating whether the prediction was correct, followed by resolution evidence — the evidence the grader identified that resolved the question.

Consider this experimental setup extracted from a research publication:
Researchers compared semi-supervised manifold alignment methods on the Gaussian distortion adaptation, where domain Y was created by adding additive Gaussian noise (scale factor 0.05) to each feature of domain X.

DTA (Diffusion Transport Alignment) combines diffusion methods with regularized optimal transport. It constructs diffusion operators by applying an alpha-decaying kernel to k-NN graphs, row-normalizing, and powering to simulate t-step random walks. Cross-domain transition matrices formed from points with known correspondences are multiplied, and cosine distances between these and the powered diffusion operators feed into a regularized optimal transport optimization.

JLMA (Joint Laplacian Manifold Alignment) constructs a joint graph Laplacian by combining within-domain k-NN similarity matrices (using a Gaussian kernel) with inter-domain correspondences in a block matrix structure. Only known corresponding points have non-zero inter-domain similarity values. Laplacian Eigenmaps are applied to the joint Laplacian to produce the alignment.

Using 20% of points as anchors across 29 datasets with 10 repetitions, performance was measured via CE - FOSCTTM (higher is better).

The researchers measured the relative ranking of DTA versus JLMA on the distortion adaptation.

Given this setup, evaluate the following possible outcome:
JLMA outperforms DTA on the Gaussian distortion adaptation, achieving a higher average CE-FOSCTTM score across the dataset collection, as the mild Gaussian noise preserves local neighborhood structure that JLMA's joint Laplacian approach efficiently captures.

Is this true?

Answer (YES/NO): NO